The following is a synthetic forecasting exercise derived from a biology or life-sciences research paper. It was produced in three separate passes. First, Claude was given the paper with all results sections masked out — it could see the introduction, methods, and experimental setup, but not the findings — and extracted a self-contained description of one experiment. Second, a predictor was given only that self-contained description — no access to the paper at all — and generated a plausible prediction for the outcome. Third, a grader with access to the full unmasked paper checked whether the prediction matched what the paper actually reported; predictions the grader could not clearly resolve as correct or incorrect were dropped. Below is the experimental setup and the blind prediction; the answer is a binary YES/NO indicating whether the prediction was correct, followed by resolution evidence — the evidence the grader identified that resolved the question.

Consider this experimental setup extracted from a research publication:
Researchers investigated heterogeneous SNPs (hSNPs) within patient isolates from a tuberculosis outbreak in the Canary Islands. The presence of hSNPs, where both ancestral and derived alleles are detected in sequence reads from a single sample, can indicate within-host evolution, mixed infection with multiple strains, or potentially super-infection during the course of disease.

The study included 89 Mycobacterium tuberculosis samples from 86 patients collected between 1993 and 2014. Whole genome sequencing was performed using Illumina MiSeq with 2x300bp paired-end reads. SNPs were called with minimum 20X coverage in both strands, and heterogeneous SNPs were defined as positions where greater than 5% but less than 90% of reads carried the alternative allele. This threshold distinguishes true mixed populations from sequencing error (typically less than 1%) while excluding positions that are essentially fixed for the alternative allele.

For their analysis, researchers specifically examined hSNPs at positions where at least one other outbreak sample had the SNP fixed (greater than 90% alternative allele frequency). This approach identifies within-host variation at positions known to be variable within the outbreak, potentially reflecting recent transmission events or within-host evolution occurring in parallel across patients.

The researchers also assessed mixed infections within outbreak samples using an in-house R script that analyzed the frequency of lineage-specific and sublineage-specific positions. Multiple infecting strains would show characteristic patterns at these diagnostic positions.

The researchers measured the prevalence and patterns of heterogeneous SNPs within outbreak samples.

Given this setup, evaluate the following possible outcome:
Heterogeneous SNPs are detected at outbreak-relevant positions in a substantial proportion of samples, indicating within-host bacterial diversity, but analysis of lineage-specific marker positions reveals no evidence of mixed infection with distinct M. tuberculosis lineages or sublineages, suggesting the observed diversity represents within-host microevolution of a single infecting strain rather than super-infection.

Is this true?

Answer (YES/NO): NO